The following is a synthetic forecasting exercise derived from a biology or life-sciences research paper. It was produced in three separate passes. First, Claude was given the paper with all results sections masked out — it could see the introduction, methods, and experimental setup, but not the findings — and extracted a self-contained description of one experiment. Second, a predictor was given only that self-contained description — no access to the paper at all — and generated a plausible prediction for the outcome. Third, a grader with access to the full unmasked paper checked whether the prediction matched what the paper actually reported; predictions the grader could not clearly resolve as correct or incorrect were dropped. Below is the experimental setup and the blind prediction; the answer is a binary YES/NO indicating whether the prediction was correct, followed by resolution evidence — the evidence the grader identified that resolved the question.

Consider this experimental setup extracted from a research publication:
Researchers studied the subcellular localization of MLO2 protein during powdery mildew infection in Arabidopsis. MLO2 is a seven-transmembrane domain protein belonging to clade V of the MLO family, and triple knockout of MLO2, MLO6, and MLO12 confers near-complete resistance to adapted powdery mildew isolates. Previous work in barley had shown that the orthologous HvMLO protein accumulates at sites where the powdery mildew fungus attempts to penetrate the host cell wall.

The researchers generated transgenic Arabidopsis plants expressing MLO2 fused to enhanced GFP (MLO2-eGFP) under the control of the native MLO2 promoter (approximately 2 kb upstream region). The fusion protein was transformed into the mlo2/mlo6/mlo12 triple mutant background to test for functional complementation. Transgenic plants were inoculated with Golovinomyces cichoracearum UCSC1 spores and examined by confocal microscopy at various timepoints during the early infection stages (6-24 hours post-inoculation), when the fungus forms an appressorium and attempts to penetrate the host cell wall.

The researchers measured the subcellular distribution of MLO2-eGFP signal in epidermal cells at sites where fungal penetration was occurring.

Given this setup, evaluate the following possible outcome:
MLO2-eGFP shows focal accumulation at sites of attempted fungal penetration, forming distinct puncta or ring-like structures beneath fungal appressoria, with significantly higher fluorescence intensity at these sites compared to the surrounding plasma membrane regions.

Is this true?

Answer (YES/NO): YES